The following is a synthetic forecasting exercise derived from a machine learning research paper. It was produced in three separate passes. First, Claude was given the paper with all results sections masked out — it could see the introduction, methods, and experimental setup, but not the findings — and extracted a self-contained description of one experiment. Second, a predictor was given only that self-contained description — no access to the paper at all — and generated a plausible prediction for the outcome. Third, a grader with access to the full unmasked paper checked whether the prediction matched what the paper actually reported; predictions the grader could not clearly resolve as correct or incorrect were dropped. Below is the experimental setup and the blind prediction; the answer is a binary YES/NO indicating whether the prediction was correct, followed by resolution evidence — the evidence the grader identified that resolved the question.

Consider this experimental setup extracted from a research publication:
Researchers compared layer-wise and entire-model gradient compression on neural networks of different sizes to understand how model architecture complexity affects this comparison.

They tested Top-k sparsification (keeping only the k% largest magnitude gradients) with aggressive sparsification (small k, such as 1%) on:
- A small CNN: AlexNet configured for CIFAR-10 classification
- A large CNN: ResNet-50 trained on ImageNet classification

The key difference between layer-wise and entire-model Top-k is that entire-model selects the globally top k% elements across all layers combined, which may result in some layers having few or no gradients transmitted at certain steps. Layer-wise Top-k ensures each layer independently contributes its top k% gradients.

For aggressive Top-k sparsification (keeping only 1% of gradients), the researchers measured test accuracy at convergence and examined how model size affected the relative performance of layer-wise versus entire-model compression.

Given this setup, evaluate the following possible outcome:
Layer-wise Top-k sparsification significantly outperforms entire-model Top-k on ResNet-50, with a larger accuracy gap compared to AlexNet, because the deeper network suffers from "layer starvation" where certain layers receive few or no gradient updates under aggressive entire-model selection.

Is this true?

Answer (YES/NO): NO